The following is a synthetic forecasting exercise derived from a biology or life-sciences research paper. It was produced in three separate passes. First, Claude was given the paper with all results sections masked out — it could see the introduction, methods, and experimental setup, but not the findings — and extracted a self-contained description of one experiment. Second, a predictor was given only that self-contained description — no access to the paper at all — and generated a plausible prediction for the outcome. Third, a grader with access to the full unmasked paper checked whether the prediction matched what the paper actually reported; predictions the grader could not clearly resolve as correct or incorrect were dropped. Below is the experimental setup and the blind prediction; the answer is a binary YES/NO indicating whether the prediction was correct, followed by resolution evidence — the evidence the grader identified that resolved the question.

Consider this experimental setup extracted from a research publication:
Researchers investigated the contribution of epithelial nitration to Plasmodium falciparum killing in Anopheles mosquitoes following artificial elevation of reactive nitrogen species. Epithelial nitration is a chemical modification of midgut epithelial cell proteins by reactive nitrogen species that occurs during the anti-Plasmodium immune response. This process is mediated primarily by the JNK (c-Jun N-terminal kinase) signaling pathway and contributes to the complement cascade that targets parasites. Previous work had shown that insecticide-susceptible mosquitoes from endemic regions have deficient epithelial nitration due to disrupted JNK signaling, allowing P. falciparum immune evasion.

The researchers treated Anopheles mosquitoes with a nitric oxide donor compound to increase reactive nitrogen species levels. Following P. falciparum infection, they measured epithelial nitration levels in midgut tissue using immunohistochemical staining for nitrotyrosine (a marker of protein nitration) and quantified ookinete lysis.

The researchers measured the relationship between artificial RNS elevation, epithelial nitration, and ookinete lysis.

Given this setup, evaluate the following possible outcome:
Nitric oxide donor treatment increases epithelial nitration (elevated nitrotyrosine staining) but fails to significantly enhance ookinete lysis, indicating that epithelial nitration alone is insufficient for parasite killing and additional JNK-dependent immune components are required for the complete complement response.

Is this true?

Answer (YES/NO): NO